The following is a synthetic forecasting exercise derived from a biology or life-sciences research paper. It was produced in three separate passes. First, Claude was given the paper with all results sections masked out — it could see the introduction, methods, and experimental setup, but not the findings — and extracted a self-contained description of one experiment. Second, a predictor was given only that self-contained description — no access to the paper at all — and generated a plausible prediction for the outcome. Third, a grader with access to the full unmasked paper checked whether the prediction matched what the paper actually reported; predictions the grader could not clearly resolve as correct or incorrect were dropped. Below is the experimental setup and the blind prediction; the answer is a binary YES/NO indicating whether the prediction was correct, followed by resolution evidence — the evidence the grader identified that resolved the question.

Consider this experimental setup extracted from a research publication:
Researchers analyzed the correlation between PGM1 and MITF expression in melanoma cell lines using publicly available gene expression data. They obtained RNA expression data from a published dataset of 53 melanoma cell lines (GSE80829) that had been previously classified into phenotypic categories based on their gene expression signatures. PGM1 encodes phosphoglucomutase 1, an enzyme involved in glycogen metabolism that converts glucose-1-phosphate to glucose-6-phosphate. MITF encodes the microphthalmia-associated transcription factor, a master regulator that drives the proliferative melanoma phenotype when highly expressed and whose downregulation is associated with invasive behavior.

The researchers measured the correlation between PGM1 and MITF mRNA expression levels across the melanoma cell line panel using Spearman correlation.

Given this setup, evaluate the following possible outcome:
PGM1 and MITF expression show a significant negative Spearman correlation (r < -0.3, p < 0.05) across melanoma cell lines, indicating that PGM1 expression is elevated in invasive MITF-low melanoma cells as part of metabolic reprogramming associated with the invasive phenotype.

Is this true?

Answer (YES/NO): NO